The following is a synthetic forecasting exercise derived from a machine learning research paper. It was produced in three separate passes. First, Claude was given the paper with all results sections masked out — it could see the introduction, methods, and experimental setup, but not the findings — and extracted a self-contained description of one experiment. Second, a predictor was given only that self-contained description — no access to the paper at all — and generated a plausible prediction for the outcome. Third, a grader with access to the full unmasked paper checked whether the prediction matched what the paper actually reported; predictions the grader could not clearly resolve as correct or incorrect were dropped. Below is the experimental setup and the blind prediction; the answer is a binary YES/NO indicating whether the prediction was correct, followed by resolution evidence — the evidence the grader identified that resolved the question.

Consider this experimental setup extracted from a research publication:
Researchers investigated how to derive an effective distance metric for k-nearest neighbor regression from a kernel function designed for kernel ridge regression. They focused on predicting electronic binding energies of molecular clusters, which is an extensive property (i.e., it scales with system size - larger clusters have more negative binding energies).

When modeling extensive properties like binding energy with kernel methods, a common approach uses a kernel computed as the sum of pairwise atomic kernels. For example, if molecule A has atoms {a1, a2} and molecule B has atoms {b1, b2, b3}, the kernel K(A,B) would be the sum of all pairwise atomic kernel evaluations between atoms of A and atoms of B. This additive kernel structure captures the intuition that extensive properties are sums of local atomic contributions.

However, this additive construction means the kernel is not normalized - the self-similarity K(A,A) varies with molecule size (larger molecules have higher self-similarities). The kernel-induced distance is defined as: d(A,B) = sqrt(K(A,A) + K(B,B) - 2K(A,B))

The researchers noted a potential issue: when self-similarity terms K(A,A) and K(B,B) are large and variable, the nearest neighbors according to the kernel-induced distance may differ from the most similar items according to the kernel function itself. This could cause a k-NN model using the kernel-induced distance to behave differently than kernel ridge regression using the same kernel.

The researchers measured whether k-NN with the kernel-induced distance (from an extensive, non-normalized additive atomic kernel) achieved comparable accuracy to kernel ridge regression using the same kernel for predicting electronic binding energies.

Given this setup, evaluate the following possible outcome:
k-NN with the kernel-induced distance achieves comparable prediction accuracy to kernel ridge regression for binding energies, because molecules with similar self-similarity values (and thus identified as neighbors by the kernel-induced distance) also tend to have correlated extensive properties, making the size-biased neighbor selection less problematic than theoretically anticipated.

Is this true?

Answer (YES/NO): NO